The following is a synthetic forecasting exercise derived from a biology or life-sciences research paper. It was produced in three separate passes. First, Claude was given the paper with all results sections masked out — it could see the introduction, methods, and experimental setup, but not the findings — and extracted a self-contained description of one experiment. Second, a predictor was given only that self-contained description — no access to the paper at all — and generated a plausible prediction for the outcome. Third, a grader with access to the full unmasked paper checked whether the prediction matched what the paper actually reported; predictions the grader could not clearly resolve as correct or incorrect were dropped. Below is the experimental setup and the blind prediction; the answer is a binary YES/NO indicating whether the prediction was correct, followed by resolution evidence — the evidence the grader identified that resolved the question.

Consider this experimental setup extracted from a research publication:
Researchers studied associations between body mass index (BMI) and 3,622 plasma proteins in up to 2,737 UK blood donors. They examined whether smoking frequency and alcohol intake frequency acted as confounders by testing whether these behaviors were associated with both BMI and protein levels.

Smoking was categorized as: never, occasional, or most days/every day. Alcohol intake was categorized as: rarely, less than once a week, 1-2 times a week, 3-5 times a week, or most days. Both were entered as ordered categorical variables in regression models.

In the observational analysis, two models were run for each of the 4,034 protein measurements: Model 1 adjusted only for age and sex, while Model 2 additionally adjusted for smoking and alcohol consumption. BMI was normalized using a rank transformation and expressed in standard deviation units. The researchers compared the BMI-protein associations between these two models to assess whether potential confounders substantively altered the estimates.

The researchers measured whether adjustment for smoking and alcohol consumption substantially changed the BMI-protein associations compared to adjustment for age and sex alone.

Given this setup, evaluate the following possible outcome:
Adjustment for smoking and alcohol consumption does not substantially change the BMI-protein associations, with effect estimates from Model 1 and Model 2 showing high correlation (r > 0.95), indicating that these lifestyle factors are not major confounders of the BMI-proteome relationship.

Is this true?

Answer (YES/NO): YES